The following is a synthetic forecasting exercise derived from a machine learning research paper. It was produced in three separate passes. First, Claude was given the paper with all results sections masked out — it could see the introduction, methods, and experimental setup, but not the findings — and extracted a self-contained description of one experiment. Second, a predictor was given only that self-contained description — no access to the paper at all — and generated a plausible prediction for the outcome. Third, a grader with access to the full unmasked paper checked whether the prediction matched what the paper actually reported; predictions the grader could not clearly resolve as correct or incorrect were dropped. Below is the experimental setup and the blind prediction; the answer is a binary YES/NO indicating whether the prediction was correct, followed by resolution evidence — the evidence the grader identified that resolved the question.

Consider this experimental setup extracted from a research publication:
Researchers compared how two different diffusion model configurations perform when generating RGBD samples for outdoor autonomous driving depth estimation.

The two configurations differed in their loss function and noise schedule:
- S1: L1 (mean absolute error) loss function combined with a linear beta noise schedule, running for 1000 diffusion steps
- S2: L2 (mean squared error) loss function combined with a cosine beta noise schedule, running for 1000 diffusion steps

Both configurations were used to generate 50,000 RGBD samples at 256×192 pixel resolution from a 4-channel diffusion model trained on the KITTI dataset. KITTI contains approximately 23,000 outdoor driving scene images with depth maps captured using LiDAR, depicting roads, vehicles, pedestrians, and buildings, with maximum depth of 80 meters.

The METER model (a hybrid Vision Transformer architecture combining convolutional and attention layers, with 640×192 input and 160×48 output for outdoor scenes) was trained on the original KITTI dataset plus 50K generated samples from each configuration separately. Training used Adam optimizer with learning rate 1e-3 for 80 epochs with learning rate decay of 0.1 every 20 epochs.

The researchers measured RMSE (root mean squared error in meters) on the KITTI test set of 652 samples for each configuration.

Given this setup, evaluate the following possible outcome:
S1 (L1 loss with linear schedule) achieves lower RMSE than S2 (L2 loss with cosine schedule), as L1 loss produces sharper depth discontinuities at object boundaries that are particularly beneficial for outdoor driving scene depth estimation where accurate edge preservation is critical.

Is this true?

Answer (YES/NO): NO